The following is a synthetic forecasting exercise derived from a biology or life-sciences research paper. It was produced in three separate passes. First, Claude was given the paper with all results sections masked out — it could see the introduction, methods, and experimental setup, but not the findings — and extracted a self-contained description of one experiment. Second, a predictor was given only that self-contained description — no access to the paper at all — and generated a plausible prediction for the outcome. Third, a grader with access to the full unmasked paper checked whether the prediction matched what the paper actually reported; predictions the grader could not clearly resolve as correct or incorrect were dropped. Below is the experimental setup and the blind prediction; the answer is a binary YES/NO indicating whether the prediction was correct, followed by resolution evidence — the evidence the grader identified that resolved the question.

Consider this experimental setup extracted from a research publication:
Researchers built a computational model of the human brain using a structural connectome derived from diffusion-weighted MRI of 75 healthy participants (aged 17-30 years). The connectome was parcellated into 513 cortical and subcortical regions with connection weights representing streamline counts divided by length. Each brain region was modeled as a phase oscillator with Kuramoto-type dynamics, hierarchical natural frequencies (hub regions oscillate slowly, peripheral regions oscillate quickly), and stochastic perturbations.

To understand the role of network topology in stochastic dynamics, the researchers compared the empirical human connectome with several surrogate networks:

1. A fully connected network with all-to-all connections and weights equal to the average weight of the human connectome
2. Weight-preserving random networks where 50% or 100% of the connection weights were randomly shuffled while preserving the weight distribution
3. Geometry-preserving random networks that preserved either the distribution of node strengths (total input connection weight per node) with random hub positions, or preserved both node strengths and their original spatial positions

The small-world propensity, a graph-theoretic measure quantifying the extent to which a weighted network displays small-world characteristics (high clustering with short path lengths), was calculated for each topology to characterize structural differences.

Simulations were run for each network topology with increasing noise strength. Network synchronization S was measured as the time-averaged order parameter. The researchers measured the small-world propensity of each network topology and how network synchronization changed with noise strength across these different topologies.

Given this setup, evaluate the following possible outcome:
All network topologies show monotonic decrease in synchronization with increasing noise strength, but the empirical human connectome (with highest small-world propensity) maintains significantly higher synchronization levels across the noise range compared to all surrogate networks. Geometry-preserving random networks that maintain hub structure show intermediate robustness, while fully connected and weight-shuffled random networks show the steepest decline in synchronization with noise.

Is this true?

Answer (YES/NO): NO